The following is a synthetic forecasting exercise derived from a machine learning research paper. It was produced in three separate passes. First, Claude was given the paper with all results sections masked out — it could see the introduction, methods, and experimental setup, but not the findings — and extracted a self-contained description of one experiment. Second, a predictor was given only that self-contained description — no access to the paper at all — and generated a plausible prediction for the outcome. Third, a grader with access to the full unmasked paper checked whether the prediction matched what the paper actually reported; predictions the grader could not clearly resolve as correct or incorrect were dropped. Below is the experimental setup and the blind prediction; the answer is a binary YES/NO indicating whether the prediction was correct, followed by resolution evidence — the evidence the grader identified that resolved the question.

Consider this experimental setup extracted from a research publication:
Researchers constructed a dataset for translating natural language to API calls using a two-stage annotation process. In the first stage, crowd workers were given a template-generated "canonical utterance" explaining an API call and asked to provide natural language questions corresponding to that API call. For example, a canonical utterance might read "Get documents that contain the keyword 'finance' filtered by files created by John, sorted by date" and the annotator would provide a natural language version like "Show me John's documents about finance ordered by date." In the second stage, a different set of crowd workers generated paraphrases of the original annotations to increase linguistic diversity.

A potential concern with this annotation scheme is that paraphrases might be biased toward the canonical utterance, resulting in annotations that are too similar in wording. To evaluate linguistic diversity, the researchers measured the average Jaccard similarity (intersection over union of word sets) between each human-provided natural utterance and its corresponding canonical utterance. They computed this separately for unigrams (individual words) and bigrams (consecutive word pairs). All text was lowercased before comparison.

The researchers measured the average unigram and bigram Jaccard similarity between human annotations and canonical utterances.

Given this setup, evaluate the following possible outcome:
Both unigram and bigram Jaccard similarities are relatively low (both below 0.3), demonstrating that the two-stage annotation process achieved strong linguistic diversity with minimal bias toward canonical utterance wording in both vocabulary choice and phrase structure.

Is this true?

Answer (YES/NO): NO